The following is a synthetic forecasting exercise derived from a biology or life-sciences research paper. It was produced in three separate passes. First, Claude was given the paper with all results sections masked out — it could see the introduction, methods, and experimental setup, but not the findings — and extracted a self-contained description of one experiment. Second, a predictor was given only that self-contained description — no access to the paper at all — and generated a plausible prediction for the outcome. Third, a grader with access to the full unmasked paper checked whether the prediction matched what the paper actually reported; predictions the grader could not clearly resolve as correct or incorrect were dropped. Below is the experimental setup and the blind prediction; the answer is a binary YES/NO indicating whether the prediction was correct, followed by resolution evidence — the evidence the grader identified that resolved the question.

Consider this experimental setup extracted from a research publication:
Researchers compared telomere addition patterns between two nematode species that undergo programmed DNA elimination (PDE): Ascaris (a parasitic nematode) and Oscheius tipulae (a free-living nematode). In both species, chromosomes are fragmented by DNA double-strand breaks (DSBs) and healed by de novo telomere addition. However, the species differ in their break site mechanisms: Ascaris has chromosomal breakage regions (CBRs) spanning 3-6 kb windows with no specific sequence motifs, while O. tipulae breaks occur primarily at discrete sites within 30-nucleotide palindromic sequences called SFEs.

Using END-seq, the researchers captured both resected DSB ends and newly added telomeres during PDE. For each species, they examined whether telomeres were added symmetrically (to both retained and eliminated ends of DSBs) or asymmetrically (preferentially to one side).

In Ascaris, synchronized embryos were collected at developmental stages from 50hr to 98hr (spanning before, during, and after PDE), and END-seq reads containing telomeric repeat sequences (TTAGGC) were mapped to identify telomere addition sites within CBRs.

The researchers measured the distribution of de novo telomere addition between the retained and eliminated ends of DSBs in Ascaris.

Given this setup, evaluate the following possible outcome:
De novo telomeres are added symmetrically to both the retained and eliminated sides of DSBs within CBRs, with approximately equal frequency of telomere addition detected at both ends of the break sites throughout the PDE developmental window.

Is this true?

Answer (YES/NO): NO